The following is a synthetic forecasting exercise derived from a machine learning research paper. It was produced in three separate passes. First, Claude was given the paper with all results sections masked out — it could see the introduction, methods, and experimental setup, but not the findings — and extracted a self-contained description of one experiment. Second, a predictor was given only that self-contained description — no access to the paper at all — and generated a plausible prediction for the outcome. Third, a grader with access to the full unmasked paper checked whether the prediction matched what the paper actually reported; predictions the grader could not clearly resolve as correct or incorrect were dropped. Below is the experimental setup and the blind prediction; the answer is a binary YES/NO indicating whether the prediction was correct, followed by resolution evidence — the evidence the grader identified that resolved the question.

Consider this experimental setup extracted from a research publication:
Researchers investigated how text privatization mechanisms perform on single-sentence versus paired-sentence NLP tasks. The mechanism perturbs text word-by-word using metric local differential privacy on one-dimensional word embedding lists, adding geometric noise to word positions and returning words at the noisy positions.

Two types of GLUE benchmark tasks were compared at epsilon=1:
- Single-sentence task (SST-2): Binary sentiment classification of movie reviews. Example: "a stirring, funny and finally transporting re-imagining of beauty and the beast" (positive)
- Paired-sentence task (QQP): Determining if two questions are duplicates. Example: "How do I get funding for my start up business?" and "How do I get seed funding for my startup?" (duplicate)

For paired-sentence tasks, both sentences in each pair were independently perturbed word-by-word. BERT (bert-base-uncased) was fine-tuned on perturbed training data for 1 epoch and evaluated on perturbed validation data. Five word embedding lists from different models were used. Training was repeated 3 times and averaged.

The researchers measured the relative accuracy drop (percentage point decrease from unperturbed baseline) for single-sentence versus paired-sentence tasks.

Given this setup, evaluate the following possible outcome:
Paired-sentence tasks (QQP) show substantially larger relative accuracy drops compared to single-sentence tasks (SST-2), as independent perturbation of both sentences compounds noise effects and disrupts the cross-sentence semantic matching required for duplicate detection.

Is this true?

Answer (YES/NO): NO